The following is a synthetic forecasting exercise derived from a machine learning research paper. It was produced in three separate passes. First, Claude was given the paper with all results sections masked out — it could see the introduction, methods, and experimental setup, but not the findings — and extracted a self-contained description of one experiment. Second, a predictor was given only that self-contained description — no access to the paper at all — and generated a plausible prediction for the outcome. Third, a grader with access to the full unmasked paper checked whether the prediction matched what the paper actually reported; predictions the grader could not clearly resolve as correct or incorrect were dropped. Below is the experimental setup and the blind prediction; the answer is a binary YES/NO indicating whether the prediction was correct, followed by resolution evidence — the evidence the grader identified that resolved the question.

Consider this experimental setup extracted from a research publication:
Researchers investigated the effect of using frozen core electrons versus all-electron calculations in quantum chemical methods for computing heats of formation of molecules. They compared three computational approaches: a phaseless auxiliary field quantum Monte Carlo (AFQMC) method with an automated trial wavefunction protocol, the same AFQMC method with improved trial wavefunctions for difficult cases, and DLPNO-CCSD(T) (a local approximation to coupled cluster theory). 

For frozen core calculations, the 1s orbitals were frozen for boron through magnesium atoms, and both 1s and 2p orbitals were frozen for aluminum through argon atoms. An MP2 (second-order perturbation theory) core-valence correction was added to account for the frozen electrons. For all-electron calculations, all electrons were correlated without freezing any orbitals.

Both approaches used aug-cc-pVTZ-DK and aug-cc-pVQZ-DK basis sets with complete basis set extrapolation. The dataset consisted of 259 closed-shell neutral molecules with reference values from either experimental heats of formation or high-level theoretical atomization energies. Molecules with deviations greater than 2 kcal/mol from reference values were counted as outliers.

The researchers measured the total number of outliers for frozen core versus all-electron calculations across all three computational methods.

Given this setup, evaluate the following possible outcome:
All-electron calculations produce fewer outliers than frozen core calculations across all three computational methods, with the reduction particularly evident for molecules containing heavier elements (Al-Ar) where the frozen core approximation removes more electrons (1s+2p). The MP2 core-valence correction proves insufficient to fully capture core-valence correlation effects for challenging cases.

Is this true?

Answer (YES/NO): NO